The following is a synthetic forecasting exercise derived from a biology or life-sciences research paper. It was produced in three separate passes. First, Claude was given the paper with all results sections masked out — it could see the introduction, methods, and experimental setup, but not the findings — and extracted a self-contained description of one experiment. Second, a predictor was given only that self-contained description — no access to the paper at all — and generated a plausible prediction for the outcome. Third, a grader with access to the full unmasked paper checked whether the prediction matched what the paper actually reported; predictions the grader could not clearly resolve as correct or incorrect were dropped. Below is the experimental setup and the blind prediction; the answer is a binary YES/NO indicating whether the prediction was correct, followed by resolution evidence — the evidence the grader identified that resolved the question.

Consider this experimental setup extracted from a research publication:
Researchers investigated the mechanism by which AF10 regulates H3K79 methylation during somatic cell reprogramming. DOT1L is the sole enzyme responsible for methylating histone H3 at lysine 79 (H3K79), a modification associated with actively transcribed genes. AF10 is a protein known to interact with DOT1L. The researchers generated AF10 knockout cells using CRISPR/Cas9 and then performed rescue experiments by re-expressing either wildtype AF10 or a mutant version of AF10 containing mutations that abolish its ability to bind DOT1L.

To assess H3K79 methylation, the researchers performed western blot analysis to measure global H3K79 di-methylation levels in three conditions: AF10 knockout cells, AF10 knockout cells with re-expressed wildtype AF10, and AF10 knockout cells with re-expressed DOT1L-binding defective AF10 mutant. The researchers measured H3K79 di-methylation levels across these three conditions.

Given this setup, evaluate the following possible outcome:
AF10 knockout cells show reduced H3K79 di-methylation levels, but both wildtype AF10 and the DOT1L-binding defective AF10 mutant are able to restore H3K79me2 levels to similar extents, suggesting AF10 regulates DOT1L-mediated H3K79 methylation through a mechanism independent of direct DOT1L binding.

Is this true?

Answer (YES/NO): NO